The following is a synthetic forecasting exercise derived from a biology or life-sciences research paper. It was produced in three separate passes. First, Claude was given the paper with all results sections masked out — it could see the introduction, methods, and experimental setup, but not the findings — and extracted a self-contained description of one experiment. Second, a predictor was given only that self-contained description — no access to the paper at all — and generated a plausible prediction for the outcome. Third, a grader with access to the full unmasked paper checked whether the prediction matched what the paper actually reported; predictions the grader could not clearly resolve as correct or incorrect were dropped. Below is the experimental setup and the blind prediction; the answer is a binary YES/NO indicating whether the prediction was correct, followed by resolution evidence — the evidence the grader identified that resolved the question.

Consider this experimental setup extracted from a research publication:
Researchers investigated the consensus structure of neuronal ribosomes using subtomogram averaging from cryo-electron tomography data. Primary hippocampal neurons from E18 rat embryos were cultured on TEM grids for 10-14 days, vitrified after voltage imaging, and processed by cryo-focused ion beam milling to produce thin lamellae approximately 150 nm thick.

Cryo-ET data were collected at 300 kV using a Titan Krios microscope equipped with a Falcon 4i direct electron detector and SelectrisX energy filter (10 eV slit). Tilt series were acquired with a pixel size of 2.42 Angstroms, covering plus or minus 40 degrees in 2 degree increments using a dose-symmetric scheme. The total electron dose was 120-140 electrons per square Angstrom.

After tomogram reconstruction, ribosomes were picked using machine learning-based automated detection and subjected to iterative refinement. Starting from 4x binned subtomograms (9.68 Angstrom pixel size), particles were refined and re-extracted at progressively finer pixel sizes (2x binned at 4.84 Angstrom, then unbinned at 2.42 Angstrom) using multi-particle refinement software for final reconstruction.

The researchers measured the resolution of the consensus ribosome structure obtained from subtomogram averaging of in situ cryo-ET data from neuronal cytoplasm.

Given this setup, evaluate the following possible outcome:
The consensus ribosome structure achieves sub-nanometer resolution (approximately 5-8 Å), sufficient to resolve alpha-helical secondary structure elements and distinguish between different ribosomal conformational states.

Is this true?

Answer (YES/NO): YES